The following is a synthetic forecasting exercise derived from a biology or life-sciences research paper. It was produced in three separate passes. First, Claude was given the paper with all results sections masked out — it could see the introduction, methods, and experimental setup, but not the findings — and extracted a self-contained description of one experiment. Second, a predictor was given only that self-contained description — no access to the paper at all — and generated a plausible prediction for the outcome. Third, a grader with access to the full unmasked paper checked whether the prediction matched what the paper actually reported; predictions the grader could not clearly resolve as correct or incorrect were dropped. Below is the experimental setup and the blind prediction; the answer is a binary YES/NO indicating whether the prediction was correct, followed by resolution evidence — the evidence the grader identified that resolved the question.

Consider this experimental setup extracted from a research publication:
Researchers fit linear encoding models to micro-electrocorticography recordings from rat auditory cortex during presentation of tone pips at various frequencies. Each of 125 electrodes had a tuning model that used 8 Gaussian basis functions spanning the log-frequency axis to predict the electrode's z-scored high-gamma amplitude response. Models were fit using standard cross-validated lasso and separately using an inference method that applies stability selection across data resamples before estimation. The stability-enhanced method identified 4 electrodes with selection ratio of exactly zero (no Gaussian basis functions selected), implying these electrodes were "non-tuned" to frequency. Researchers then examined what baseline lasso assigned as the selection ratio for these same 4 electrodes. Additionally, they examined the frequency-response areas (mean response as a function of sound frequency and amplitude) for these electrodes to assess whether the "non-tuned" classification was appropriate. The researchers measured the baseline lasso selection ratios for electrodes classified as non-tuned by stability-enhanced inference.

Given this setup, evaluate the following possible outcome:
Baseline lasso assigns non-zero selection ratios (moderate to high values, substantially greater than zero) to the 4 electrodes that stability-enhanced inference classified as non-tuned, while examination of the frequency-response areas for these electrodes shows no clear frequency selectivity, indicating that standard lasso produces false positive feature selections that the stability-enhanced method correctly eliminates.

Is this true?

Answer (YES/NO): NO